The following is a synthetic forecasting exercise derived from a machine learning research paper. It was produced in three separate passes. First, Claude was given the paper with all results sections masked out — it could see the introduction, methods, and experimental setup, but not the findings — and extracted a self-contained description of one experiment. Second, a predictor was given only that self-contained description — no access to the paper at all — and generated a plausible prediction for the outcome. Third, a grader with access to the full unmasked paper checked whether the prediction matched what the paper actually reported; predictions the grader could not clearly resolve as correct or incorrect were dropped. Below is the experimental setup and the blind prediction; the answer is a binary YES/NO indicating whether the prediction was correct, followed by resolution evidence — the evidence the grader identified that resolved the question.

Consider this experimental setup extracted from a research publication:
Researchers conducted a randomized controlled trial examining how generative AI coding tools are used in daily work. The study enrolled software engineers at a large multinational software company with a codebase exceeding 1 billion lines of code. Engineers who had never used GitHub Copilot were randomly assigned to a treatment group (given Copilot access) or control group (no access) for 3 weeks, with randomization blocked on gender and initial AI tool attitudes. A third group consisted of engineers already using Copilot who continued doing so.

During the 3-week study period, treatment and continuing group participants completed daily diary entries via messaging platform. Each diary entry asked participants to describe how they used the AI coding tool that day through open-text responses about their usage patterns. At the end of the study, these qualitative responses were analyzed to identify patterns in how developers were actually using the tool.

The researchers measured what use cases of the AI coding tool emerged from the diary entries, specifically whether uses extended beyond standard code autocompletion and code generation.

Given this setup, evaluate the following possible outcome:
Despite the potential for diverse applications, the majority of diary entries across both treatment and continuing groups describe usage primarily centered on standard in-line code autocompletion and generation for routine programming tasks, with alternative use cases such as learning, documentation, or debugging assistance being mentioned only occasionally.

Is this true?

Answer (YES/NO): NO